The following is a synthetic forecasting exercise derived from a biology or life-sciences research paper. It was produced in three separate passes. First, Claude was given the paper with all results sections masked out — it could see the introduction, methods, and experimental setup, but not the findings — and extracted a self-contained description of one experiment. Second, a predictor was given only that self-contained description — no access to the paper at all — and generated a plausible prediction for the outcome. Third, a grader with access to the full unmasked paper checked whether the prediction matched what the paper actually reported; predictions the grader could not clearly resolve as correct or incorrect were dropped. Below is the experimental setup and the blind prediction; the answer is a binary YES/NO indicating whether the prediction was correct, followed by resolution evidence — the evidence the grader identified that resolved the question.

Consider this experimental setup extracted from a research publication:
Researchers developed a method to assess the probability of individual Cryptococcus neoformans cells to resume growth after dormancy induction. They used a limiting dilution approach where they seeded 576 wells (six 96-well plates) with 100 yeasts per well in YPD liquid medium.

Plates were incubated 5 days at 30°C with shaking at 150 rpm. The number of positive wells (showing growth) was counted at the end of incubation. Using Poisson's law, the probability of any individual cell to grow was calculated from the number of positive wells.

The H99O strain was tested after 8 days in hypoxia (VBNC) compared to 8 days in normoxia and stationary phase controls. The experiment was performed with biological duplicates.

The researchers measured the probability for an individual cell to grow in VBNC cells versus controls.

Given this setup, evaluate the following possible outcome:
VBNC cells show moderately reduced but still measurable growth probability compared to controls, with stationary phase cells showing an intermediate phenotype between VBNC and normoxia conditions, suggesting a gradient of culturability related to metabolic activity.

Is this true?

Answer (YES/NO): NO